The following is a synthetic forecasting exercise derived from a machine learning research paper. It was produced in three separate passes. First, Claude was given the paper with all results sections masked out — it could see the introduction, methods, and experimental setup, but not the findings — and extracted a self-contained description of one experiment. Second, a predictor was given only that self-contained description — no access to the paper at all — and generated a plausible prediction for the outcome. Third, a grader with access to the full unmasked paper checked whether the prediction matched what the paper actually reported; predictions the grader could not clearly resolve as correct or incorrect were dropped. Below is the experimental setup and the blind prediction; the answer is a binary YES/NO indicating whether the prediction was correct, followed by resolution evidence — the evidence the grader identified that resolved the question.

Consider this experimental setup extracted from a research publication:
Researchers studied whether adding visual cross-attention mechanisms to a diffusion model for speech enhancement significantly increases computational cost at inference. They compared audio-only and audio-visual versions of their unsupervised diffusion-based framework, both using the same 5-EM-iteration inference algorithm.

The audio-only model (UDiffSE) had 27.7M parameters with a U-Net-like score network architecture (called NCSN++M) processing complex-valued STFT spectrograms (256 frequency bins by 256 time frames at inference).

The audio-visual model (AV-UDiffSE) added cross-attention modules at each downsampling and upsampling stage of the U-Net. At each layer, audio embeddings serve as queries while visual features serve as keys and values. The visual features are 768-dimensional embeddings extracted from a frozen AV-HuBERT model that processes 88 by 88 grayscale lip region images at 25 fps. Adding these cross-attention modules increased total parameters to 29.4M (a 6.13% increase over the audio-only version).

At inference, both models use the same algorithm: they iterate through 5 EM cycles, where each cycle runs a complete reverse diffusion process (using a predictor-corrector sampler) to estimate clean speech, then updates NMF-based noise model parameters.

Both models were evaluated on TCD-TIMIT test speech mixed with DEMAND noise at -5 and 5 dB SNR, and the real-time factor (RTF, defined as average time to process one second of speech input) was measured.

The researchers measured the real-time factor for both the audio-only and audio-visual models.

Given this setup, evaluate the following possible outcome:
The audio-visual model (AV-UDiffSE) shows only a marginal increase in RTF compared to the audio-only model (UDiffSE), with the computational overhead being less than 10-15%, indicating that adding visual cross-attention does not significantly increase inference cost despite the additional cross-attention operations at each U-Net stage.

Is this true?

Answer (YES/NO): NO